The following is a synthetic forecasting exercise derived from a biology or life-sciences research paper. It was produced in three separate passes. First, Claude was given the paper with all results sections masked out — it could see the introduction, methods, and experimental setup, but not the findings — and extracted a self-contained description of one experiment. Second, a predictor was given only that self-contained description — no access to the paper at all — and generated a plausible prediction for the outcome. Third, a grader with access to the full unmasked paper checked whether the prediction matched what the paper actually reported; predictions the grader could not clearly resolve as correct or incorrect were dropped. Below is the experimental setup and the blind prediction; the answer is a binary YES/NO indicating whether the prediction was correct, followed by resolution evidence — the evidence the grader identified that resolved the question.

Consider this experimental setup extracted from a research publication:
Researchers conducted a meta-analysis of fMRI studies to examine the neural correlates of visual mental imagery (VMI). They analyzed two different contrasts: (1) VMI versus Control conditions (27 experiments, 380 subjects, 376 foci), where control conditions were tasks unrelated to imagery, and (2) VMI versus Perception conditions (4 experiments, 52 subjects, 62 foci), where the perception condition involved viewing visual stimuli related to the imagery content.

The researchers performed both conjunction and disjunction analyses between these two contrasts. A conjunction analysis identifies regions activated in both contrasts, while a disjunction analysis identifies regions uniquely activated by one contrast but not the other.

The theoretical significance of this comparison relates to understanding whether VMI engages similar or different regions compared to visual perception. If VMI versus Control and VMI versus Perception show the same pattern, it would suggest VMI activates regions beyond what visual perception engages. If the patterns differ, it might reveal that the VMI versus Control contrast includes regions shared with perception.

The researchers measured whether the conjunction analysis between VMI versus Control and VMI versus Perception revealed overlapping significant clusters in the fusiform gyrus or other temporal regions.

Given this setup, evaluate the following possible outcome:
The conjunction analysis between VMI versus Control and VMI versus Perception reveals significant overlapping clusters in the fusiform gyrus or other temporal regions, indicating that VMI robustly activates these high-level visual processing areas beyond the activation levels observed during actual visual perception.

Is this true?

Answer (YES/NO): NO